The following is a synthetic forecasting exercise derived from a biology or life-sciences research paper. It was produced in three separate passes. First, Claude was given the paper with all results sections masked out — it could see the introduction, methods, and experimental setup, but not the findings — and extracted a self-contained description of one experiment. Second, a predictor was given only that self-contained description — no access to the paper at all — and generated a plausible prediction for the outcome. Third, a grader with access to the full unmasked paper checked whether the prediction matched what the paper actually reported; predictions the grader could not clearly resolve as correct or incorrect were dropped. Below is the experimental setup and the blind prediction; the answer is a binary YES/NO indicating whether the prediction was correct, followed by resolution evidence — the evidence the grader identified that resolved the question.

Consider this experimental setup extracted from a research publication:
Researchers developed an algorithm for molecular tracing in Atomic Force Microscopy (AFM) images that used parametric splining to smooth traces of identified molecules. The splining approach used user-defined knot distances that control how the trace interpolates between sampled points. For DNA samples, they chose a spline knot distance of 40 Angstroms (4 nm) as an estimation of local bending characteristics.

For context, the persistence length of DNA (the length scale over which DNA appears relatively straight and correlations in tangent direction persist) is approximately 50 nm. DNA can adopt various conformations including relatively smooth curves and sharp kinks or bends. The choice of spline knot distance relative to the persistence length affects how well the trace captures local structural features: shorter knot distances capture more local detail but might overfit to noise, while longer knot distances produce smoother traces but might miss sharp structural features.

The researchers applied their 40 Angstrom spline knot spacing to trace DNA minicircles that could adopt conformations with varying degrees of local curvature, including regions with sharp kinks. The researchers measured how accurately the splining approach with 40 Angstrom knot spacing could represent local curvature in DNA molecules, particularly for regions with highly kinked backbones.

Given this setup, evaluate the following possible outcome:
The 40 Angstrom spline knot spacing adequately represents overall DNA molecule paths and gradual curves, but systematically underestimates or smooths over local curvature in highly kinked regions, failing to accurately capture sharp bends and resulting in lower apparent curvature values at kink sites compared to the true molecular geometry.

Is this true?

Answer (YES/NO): YES